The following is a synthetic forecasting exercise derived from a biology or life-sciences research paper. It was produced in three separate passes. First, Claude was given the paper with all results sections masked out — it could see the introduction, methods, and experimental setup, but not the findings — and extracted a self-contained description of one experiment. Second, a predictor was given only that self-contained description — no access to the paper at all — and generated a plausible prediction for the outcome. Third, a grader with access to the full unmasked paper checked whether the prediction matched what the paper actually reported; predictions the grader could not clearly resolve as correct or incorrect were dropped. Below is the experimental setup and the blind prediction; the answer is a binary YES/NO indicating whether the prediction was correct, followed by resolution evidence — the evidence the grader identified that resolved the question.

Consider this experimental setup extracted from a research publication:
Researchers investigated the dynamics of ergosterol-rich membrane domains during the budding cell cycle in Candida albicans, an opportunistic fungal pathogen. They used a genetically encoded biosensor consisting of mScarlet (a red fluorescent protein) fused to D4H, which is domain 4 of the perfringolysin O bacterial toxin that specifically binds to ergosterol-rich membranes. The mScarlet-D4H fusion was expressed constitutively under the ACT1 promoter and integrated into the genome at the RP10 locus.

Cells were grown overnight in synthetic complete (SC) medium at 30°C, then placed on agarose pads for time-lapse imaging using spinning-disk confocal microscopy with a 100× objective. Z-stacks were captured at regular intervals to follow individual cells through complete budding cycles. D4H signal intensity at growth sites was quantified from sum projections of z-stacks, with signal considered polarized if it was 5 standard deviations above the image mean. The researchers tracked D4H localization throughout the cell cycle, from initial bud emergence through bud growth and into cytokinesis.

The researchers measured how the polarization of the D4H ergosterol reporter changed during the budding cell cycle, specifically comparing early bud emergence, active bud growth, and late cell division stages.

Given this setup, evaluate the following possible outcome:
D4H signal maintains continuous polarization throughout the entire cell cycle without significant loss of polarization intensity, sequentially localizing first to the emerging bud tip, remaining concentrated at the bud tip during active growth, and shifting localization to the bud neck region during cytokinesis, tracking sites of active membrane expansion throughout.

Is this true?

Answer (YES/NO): YES